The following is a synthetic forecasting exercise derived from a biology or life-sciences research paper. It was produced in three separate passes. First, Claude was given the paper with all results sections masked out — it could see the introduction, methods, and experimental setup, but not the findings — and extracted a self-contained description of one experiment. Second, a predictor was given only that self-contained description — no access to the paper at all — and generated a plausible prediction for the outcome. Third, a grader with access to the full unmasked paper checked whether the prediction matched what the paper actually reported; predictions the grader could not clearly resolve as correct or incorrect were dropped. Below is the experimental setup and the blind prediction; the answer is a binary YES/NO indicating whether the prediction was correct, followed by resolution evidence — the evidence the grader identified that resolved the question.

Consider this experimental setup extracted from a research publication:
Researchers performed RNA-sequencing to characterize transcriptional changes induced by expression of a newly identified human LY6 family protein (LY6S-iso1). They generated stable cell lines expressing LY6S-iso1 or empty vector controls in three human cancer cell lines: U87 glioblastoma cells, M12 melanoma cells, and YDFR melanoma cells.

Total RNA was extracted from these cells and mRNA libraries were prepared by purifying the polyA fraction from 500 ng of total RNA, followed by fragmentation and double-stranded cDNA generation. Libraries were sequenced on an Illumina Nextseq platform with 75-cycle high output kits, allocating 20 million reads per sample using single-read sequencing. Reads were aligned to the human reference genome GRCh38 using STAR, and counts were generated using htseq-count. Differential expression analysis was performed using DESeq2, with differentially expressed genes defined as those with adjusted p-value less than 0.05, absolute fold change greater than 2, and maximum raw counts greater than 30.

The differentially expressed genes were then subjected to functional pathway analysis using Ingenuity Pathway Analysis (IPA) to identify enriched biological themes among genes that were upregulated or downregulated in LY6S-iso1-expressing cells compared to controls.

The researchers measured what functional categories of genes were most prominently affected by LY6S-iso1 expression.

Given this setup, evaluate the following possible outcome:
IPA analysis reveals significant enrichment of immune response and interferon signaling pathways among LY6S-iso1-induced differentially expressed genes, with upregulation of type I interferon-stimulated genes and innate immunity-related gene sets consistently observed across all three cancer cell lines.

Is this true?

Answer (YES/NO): NO